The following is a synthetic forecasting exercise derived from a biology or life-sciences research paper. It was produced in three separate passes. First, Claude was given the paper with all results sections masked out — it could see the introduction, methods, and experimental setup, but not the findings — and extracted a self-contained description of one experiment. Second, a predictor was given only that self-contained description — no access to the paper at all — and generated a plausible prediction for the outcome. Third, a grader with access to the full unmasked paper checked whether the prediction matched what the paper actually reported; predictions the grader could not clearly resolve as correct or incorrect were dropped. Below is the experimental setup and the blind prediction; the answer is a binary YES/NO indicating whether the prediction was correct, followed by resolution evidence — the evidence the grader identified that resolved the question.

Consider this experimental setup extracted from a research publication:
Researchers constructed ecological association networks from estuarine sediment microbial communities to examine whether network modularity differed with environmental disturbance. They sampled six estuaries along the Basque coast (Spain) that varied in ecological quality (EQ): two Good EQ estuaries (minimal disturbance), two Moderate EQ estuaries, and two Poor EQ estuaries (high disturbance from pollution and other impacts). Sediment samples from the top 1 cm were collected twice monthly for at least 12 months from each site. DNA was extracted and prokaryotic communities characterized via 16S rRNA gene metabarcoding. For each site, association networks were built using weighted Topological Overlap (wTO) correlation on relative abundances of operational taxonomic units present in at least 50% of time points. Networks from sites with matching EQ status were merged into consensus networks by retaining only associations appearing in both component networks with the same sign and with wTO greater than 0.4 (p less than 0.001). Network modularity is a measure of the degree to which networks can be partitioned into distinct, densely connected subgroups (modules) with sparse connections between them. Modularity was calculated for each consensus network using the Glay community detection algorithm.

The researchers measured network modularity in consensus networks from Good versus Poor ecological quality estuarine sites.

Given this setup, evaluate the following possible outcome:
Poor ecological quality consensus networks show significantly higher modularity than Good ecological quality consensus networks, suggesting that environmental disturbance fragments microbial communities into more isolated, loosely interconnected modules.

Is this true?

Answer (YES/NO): YES